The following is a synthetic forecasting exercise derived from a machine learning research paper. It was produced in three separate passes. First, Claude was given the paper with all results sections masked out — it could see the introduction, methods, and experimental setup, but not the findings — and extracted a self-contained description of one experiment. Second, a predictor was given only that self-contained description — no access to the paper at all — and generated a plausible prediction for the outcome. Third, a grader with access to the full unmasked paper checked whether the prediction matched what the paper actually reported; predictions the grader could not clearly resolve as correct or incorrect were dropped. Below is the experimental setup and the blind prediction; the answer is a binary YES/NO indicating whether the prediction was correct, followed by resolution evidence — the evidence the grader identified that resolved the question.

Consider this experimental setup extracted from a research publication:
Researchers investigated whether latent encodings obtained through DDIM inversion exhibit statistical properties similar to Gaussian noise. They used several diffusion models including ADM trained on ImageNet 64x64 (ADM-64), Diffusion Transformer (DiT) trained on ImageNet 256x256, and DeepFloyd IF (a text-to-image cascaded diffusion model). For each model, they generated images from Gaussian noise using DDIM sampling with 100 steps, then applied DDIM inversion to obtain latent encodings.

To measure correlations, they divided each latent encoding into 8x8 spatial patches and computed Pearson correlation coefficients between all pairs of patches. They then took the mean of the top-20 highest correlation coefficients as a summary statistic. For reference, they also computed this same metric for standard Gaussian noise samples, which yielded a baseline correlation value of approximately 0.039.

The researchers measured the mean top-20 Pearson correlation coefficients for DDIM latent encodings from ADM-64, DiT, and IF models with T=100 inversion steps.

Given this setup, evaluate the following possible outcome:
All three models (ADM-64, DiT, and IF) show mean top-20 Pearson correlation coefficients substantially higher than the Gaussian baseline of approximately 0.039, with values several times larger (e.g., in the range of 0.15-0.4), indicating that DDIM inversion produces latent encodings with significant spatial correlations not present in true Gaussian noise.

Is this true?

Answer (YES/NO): NO